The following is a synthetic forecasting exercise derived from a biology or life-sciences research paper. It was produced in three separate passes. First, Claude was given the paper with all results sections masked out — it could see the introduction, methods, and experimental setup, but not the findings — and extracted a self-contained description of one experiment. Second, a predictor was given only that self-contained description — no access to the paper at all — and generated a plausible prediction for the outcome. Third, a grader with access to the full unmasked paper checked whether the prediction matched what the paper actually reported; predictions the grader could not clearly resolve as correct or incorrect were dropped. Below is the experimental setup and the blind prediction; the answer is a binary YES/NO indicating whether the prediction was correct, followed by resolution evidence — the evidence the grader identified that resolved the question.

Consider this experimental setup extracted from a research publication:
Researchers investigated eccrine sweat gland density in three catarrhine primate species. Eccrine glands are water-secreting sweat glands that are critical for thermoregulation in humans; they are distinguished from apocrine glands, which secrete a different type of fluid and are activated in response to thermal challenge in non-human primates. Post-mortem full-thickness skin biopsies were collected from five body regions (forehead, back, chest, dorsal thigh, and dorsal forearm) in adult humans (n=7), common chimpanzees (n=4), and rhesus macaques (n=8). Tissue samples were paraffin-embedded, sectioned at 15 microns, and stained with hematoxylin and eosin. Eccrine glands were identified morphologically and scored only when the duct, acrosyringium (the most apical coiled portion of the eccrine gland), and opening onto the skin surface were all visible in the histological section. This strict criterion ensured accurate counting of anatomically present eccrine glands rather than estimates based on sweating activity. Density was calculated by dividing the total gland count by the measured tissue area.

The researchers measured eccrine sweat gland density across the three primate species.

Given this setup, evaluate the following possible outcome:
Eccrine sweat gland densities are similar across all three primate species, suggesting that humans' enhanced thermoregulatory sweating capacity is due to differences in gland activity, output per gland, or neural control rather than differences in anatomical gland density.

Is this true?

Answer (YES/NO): NO